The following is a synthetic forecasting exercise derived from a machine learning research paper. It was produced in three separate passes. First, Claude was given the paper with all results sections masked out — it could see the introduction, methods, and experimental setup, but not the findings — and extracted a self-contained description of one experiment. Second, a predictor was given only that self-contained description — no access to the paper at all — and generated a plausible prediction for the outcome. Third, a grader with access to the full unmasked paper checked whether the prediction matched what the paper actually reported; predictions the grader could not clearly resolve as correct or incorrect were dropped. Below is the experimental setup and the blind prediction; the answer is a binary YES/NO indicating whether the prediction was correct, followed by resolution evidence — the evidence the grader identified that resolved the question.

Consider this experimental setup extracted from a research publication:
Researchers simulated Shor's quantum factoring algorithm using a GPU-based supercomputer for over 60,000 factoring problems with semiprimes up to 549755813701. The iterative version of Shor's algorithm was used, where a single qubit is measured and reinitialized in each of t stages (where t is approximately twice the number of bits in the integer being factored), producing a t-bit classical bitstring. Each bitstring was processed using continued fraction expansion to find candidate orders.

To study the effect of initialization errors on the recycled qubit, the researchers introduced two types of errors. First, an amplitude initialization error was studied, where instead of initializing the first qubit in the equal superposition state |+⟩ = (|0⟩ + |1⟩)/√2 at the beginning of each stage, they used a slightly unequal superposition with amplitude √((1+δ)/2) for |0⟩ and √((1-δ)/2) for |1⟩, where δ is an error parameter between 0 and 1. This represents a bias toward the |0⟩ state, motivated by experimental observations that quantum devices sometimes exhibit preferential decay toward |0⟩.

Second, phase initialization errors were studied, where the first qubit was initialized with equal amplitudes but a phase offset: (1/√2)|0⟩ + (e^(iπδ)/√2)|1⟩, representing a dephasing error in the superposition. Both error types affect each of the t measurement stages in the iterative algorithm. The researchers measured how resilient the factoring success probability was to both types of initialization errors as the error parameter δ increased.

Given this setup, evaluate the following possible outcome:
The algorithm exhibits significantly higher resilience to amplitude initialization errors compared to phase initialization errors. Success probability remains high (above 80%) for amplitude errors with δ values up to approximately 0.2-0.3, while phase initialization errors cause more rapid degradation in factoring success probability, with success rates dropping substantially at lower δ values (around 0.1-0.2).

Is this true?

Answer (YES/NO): NO